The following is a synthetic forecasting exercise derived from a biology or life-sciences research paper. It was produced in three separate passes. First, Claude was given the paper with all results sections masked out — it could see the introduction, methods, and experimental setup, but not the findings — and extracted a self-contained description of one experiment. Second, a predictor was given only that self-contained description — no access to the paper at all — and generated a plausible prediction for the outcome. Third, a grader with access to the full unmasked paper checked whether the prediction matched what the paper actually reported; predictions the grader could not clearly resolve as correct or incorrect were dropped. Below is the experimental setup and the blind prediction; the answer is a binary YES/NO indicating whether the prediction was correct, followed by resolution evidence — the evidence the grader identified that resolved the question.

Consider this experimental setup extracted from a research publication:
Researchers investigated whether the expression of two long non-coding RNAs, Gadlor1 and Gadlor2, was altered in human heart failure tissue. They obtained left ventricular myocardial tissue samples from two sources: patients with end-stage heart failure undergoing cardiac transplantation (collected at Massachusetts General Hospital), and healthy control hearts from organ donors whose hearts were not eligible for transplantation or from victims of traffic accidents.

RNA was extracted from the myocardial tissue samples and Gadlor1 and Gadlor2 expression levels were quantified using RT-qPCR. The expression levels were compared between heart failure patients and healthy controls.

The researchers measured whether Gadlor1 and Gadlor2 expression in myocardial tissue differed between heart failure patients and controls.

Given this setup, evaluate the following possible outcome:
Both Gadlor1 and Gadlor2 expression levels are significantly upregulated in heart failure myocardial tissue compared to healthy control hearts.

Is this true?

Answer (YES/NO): YES